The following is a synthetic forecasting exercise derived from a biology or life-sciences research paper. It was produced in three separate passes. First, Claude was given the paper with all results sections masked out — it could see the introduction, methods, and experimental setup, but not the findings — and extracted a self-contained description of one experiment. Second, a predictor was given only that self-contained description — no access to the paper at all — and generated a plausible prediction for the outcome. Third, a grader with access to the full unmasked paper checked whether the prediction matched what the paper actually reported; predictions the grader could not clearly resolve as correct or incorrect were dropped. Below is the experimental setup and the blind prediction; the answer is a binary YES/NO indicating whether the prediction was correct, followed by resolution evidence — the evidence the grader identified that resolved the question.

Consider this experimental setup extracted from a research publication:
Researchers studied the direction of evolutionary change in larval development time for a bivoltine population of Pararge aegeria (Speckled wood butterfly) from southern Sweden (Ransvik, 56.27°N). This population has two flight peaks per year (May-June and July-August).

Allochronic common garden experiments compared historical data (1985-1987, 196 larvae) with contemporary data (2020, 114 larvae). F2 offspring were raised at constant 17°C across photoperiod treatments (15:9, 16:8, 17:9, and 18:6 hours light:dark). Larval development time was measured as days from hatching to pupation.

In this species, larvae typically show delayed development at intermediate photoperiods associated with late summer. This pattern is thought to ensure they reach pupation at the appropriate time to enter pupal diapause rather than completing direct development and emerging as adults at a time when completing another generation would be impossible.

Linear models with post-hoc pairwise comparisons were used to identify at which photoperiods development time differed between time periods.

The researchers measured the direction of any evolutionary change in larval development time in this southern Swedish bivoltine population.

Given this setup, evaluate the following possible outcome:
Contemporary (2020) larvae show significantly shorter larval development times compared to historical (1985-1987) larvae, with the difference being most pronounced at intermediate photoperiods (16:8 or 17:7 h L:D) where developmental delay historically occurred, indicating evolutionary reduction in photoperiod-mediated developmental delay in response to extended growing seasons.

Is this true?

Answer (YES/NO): YES